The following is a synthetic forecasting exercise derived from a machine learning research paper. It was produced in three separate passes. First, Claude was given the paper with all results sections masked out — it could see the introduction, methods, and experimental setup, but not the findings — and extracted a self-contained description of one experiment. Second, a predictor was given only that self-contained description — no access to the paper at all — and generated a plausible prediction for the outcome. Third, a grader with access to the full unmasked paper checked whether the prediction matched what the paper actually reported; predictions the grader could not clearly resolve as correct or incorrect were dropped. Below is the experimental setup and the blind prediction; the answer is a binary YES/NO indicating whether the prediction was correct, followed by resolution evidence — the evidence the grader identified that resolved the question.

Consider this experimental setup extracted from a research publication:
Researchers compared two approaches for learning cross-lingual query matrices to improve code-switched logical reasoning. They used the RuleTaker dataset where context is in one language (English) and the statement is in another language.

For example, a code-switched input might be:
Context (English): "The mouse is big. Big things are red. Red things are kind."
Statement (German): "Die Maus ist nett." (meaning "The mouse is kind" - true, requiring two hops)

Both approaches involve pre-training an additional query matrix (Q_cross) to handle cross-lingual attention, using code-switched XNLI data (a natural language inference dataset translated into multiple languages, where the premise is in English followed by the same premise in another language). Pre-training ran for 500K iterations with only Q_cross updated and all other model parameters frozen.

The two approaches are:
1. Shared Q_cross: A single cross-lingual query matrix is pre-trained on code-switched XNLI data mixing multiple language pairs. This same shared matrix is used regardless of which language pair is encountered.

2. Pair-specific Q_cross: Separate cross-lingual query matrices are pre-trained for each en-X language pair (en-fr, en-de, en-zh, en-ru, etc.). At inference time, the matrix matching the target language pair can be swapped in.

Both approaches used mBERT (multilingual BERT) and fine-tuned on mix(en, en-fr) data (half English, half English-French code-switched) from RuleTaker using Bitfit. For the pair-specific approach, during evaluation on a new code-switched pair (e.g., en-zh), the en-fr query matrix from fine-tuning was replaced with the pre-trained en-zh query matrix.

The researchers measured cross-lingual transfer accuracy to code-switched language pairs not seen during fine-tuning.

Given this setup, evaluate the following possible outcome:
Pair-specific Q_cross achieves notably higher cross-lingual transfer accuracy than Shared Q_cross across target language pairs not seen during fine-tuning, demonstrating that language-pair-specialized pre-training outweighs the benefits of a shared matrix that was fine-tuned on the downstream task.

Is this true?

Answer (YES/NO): YES